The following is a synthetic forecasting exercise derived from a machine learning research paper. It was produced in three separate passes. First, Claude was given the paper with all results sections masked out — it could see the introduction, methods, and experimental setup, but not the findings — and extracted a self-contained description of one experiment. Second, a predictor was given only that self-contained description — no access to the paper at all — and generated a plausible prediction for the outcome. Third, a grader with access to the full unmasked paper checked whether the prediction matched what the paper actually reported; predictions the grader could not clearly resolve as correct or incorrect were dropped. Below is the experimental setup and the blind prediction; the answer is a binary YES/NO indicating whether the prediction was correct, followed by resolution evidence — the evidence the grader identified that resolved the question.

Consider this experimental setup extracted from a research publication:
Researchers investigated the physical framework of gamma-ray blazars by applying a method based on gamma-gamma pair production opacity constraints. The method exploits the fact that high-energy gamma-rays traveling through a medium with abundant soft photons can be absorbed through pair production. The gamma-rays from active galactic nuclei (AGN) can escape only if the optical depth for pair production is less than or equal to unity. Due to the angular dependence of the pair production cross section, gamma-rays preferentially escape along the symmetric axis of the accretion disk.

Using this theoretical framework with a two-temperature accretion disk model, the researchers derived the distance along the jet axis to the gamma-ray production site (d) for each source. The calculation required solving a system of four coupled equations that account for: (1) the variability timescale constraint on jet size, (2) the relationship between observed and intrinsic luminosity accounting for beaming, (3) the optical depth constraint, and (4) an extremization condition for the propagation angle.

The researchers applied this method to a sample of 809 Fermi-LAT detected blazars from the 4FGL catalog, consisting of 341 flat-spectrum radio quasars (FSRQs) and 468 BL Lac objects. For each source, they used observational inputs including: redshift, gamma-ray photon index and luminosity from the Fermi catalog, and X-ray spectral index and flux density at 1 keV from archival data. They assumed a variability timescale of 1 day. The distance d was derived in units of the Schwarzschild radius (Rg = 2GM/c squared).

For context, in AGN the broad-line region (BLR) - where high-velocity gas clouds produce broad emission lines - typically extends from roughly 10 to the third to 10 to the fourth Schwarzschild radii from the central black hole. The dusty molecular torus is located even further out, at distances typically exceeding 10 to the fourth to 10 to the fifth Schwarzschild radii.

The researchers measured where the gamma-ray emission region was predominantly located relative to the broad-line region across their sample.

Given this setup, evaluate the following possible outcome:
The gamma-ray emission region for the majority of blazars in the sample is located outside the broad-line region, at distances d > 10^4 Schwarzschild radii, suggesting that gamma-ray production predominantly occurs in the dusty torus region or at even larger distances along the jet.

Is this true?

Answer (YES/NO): NO